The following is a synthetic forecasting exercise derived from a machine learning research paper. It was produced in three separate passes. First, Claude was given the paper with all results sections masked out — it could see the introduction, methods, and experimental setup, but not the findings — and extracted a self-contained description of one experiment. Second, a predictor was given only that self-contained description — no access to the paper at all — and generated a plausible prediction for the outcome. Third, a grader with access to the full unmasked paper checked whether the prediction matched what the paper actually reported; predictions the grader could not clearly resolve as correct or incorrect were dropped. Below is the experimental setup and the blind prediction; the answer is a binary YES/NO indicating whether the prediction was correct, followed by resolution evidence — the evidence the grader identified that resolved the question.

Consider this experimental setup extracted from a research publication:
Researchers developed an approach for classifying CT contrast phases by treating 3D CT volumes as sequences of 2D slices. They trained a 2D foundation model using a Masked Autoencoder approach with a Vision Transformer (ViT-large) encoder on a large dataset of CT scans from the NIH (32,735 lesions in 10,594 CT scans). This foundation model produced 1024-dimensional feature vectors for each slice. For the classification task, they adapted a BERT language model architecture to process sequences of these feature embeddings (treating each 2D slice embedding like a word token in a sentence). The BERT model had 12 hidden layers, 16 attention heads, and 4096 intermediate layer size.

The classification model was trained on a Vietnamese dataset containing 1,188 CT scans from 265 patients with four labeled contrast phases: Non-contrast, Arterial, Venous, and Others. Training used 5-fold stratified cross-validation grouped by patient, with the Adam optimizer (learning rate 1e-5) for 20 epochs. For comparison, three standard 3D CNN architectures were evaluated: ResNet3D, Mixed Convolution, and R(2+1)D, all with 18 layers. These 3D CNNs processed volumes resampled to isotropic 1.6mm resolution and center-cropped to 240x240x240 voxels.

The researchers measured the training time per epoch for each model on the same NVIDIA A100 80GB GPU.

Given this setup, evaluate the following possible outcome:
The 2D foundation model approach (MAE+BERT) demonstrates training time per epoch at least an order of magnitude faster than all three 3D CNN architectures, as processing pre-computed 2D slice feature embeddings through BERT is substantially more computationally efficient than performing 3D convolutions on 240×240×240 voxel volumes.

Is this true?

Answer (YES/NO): NO